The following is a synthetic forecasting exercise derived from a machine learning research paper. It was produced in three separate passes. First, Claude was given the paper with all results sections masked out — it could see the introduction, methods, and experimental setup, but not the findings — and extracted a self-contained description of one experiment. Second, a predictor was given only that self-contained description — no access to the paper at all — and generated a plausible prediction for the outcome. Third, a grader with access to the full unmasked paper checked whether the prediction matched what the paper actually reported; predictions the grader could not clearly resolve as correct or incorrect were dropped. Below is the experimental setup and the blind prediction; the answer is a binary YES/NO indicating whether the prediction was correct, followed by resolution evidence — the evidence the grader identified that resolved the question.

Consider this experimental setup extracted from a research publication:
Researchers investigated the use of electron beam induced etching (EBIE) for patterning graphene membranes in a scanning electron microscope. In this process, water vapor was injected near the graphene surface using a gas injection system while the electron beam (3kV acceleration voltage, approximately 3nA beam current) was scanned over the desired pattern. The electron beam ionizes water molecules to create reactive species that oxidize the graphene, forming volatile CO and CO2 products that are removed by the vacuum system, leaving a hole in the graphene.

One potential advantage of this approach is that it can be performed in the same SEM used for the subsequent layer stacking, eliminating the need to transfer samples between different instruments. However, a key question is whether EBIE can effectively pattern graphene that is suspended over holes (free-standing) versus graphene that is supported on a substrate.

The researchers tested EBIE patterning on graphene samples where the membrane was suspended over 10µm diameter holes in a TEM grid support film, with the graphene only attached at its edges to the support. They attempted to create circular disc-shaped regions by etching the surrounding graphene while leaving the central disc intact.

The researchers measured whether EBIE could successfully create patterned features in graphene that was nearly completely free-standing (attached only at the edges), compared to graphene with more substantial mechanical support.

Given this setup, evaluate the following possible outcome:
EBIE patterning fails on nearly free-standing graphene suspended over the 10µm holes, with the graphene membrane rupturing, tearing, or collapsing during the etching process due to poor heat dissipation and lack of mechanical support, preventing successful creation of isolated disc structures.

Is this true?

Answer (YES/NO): NO